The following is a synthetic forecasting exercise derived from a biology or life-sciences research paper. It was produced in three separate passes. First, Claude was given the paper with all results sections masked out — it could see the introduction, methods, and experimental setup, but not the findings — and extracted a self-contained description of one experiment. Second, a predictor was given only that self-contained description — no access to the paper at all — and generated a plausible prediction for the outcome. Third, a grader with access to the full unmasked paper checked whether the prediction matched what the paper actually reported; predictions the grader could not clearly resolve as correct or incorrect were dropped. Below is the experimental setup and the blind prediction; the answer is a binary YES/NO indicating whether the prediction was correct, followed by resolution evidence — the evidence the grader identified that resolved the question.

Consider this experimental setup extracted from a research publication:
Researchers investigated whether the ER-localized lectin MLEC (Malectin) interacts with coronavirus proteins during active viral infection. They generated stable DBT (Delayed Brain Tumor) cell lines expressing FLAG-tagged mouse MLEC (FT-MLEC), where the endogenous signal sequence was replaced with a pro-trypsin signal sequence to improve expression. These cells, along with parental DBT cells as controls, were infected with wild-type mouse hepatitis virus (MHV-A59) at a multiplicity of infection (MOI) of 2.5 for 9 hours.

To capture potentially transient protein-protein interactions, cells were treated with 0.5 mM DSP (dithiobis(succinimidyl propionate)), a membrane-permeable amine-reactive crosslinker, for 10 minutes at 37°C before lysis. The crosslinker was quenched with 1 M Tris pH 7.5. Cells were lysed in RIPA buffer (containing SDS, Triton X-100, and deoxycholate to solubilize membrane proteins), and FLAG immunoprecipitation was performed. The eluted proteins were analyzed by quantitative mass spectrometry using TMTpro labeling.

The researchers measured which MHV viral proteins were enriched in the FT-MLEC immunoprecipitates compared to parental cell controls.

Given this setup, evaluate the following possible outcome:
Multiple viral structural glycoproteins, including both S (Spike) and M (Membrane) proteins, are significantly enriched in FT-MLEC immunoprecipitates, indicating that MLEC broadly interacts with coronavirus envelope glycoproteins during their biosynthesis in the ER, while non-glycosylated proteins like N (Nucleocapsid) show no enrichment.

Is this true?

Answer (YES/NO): NO